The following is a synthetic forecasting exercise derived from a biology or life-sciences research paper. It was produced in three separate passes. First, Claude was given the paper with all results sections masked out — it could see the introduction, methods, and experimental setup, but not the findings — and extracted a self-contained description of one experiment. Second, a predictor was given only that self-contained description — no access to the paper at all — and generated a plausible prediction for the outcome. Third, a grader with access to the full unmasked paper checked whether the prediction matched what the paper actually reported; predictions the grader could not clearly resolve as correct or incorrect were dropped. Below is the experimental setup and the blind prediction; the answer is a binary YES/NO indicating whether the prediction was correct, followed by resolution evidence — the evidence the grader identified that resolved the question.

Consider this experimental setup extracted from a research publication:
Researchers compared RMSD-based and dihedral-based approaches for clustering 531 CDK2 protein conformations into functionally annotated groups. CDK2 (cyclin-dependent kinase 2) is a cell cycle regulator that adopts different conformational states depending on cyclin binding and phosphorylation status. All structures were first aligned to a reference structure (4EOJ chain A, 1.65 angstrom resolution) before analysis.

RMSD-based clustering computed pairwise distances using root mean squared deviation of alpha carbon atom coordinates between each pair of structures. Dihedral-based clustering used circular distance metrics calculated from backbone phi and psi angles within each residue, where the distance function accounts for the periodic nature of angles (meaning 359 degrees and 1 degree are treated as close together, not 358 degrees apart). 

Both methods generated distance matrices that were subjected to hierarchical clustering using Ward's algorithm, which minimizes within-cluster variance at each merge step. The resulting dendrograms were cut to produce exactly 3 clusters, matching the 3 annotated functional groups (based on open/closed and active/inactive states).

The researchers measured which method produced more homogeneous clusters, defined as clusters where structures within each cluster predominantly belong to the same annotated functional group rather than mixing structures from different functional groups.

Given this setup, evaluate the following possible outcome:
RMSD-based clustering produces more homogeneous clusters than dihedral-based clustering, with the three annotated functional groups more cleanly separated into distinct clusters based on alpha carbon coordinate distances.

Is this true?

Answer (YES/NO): YES